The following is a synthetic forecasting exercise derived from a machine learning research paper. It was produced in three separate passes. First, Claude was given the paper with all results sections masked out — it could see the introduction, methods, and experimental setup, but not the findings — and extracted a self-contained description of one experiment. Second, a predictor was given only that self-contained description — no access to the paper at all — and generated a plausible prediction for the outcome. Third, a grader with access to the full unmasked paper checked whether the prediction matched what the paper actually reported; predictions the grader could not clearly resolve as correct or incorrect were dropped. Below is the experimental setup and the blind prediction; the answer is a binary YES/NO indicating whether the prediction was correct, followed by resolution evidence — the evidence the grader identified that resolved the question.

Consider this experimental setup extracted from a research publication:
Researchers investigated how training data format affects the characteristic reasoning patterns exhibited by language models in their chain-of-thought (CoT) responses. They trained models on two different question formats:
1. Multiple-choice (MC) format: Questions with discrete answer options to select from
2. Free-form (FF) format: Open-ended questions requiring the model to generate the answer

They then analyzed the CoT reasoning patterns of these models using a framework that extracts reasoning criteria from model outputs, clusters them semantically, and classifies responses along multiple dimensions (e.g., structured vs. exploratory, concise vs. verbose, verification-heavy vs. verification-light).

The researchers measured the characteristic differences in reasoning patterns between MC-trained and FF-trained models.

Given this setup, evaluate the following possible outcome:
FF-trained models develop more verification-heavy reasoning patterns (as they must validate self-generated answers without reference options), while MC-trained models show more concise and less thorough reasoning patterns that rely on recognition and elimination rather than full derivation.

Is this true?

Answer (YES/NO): YES